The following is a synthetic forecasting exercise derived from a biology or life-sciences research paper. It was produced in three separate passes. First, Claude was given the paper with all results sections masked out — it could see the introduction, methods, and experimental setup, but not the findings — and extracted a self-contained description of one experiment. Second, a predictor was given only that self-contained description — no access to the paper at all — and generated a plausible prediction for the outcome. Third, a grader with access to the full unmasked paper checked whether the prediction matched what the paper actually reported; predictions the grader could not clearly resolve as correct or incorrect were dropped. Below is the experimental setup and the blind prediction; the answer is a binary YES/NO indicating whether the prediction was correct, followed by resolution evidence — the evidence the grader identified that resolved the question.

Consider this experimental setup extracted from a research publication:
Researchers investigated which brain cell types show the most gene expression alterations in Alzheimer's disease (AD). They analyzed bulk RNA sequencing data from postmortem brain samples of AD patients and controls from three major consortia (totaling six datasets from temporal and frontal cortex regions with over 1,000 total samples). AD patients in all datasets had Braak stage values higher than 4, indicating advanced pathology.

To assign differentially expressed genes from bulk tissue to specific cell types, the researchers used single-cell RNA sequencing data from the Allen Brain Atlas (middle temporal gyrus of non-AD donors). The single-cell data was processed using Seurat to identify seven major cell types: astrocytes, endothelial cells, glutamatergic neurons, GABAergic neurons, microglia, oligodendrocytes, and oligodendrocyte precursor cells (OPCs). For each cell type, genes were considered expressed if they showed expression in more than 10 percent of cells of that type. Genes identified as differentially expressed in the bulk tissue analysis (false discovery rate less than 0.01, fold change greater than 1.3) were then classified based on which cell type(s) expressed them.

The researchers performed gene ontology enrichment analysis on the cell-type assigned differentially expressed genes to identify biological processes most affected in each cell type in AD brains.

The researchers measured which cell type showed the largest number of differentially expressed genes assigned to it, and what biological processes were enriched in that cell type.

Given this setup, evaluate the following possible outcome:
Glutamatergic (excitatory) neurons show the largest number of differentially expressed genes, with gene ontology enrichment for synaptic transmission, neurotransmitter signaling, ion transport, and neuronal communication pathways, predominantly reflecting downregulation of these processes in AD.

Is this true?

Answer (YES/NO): NO